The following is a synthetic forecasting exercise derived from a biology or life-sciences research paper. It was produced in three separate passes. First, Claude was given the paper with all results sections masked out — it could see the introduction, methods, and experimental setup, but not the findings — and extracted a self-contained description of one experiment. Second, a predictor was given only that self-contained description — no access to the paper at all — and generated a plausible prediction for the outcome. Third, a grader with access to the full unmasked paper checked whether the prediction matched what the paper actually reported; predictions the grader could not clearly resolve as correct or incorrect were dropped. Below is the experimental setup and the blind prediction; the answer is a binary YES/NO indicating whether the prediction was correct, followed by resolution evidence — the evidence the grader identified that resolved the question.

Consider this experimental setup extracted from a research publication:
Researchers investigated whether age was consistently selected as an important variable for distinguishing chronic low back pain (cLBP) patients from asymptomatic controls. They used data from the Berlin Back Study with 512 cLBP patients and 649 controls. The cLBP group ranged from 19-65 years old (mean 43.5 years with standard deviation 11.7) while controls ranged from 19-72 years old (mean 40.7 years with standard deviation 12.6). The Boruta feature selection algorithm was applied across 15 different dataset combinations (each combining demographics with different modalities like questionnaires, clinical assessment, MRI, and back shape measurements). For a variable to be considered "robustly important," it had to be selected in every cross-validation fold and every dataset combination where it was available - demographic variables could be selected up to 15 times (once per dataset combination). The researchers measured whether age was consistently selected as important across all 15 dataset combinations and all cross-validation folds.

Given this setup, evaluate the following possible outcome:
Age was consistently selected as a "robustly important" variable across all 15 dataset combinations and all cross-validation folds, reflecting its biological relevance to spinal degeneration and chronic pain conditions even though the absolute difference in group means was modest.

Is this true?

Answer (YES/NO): NO